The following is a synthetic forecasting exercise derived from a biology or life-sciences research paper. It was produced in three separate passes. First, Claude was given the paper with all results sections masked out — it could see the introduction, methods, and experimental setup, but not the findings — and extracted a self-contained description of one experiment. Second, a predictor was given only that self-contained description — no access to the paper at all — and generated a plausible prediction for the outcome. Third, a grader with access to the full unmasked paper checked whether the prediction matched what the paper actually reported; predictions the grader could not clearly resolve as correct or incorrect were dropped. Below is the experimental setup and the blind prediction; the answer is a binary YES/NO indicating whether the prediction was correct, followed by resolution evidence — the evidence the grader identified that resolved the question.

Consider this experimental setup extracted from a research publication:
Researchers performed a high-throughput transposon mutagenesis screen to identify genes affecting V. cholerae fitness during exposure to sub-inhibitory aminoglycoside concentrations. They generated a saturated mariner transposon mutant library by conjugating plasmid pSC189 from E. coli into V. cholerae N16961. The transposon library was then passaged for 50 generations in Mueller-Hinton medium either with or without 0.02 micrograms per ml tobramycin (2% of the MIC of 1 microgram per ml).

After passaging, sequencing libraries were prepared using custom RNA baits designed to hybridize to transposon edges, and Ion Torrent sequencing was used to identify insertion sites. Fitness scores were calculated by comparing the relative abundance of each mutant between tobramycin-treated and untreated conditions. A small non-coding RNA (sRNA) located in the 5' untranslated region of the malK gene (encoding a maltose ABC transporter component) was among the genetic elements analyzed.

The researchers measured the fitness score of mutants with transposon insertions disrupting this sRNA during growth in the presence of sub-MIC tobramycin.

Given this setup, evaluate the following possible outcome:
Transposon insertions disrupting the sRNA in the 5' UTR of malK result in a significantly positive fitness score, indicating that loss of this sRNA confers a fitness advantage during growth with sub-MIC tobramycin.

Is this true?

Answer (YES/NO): YES